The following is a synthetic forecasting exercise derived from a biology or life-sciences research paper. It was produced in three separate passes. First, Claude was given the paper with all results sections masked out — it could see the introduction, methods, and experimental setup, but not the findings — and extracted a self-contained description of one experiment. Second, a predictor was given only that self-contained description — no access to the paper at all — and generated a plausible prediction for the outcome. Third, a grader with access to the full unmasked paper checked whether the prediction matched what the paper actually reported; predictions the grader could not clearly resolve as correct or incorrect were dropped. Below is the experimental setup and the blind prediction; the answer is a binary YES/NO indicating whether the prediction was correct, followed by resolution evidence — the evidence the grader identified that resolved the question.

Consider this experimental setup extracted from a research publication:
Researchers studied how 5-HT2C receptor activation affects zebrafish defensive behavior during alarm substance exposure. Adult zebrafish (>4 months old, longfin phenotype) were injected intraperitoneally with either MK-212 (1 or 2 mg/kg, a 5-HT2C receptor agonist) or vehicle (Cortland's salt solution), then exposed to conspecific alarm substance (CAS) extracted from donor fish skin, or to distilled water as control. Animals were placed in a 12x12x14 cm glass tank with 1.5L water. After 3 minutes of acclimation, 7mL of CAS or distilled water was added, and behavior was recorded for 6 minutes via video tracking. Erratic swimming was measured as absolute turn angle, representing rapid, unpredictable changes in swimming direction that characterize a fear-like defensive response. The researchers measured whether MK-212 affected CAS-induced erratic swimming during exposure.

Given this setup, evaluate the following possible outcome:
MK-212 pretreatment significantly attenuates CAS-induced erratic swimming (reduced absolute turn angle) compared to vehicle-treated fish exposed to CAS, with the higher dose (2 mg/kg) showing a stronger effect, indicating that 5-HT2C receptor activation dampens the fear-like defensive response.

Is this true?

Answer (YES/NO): NO